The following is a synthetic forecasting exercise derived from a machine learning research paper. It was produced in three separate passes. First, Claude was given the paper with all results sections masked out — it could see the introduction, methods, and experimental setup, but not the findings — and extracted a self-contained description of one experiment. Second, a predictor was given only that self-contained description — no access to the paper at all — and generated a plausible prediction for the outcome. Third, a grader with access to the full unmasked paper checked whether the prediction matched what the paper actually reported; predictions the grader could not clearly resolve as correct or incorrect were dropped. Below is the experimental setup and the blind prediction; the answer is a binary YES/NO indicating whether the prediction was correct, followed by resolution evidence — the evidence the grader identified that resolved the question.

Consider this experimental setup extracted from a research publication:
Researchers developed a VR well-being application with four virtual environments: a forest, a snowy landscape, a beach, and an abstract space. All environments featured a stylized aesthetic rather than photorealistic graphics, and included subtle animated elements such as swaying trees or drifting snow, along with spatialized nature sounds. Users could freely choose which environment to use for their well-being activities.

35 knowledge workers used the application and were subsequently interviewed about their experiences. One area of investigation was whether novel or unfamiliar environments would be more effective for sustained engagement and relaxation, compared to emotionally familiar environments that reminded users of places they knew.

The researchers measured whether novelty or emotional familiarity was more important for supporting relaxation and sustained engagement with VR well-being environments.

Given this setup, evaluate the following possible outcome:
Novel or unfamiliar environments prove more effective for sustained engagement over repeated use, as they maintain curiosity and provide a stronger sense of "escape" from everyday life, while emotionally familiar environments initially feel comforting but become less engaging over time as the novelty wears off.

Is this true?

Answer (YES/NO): NO